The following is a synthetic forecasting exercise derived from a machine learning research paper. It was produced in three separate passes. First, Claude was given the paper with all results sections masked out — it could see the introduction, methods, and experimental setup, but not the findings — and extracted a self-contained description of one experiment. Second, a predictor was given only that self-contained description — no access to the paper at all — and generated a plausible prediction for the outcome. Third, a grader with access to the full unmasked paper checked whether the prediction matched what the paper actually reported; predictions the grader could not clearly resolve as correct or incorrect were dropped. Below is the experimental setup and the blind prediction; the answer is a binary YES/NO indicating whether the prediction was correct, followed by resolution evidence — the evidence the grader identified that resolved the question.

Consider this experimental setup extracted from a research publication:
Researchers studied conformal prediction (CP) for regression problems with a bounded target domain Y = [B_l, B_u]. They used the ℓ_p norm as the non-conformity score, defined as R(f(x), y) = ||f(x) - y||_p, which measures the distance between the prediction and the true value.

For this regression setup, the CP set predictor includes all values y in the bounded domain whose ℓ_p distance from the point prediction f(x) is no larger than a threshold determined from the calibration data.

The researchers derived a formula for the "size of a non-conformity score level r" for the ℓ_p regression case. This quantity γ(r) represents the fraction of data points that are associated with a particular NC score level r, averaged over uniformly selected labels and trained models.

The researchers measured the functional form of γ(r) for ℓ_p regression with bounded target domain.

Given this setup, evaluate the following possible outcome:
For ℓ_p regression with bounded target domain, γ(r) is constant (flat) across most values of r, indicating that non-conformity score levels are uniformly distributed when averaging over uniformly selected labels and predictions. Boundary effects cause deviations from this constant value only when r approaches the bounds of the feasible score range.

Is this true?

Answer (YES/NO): NO